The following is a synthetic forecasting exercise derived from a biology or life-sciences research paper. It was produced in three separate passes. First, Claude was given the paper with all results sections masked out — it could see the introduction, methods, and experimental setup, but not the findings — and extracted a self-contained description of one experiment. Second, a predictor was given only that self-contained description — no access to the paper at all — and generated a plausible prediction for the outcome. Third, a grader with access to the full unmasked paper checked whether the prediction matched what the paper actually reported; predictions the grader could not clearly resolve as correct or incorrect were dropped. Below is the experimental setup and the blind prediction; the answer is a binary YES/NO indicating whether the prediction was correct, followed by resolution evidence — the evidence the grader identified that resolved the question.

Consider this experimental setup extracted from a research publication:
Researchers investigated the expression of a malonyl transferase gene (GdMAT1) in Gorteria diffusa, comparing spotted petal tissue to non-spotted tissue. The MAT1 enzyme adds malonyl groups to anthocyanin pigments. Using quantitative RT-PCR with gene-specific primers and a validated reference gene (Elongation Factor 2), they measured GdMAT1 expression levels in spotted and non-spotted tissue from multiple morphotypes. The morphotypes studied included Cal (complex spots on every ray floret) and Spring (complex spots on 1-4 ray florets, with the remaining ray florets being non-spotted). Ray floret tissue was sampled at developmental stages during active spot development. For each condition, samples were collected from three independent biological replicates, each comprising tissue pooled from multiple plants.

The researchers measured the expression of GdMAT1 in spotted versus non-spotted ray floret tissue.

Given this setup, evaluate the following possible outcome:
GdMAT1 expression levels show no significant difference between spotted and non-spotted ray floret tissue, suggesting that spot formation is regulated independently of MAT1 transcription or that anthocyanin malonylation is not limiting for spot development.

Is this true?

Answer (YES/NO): NO